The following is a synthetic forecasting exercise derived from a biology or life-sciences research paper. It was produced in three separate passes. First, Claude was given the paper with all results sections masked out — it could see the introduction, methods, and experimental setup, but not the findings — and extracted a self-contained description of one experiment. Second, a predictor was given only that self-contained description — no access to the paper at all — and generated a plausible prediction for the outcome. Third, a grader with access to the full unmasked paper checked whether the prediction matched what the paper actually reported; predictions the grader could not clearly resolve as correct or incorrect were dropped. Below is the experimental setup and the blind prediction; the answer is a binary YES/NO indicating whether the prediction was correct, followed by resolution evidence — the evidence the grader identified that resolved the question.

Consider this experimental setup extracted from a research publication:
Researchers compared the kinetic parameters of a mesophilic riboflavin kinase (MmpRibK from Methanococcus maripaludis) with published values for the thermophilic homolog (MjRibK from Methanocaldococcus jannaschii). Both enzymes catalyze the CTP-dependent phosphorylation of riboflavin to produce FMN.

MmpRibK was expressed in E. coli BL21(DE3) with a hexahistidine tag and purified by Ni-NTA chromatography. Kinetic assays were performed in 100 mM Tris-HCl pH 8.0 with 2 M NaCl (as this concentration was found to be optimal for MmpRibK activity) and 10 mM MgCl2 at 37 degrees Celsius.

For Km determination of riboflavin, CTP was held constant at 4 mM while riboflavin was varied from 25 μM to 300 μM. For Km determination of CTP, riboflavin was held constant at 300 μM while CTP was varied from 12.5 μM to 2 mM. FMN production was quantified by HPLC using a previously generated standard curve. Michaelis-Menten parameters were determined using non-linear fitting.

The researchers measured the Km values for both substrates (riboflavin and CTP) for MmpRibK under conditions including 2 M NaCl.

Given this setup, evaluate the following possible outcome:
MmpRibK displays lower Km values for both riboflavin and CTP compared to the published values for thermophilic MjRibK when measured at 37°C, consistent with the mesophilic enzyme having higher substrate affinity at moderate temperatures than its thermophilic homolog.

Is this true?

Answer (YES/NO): NO